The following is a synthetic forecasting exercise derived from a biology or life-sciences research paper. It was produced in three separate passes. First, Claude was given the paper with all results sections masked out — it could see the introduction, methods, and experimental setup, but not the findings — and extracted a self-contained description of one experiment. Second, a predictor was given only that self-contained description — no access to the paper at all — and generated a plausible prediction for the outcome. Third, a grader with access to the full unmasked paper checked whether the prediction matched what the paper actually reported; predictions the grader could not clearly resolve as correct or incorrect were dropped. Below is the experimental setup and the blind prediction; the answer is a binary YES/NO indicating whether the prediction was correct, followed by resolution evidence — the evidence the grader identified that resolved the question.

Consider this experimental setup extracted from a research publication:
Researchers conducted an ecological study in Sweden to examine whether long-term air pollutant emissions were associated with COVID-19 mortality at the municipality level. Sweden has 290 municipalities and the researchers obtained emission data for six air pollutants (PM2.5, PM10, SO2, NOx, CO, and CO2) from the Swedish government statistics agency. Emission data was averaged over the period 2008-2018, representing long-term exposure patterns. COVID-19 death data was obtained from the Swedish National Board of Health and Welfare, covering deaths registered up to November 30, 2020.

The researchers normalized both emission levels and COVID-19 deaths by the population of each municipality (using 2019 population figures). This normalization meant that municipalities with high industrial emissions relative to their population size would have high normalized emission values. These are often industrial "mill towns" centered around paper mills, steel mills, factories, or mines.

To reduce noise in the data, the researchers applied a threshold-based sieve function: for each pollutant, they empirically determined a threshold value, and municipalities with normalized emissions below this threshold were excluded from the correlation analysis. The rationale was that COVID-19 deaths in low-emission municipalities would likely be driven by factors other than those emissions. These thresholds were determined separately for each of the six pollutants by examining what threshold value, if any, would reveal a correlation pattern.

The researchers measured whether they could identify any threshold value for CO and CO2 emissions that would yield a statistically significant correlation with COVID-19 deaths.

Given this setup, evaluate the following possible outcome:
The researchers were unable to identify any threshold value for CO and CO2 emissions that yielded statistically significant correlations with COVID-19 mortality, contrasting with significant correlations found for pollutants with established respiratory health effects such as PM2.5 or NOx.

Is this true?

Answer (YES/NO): YES